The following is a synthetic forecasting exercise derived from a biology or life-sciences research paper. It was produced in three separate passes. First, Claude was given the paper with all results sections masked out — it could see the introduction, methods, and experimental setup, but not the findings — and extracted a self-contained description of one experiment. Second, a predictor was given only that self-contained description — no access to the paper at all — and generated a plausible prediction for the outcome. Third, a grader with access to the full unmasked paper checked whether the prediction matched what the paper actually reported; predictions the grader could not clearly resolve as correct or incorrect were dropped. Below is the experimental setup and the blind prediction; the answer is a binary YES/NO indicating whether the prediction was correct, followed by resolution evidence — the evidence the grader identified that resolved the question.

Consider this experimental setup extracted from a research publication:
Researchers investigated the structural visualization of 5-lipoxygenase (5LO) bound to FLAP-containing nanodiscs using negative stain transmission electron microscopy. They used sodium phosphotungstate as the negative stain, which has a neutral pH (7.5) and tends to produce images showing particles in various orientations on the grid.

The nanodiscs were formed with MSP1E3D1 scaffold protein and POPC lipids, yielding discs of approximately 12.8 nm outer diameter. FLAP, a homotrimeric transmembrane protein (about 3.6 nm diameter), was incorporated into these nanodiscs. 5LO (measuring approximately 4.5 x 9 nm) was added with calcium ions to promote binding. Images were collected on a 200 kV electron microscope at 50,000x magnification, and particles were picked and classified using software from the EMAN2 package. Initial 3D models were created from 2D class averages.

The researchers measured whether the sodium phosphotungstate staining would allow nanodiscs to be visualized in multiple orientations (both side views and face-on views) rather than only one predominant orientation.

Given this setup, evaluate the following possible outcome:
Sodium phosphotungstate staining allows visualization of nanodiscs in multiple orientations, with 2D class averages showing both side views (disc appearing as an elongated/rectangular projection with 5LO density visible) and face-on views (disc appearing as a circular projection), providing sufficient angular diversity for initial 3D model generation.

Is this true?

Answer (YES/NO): YES